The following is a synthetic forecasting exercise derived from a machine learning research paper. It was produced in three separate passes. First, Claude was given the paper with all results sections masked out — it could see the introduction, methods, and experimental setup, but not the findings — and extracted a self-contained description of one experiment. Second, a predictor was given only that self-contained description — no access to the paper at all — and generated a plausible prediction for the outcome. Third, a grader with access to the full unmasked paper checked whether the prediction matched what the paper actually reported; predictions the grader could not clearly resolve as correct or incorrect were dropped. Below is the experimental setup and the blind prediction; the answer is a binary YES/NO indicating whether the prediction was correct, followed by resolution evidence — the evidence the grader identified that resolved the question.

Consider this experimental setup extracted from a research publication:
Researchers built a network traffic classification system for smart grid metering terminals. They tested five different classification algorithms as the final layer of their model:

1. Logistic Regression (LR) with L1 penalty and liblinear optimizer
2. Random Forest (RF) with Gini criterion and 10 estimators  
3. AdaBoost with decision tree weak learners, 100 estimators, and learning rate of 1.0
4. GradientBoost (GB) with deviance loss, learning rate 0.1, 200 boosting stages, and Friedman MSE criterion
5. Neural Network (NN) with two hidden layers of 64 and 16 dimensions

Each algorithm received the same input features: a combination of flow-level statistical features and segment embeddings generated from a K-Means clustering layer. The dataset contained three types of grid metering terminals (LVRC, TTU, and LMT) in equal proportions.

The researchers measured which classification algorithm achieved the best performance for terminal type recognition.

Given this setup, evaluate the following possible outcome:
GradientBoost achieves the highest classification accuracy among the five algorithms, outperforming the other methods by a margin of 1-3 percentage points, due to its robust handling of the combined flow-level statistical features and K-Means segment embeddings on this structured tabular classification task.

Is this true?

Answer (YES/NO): YES